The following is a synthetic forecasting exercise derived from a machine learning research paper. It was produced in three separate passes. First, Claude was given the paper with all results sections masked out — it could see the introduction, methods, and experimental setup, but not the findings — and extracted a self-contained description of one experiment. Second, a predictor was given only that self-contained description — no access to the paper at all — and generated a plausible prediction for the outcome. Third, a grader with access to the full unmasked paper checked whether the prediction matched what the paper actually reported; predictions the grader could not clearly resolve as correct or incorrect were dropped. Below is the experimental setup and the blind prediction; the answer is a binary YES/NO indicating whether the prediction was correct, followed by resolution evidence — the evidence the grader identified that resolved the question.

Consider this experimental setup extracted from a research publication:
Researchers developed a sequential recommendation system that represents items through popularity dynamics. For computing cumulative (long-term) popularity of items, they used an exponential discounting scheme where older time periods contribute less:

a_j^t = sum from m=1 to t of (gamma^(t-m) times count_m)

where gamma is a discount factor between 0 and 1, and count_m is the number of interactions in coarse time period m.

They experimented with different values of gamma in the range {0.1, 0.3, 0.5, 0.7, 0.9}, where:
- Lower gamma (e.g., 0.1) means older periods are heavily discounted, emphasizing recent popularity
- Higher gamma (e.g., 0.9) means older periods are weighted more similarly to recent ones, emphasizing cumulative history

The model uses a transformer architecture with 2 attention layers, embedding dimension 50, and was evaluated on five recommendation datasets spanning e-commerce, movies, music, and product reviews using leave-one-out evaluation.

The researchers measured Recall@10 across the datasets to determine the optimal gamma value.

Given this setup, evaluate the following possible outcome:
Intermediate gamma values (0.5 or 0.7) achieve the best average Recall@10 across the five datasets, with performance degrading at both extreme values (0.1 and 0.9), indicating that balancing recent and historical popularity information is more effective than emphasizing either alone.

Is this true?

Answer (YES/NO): NO